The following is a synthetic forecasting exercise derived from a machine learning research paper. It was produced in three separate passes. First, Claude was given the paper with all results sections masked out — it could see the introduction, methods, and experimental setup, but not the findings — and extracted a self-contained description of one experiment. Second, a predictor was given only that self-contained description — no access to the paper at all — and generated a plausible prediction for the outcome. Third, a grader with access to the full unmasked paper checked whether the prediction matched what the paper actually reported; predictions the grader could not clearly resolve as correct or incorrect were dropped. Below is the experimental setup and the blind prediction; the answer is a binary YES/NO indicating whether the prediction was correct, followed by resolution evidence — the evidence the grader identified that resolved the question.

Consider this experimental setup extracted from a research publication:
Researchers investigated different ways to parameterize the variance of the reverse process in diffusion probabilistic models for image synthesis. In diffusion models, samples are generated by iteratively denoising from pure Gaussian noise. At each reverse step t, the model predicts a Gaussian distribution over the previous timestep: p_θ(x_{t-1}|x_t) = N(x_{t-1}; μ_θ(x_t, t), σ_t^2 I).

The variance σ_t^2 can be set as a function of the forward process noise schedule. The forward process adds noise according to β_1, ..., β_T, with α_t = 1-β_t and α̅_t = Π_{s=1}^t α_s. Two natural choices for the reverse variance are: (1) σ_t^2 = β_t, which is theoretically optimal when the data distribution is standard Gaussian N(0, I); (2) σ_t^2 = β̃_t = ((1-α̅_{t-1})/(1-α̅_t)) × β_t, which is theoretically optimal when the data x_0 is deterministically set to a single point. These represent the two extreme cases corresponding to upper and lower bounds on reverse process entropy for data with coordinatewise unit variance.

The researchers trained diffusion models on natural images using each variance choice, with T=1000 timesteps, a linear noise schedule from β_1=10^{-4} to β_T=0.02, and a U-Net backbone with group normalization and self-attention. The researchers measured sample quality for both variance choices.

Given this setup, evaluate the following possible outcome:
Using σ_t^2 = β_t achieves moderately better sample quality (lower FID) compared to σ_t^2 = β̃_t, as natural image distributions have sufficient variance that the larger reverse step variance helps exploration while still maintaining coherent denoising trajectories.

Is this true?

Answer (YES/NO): NO